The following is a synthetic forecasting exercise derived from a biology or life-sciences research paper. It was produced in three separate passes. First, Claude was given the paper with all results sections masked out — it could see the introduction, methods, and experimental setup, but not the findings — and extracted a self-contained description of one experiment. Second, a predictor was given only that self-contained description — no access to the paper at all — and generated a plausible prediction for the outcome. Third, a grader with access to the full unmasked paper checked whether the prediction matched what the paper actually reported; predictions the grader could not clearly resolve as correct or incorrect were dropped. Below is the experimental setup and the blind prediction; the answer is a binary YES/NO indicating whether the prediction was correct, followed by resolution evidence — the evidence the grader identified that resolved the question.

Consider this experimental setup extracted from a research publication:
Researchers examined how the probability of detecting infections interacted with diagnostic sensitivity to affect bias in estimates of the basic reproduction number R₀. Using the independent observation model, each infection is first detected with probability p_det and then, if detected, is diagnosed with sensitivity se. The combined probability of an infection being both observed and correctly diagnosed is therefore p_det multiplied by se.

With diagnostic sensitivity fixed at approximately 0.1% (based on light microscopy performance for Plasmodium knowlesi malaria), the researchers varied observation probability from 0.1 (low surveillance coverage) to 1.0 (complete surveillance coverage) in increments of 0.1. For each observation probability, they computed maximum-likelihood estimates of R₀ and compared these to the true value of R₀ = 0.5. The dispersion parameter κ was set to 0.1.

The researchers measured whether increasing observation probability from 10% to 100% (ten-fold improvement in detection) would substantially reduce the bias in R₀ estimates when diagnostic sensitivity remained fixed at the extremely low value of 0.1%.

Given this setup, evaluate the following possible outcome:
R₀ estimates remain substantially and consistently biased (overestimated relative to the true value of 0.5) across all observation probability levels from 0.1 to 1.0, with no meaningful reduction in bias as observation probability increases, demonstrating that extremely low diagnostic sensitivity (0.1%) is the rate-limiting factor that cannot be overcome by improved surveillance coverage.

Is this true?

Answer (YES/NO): NO